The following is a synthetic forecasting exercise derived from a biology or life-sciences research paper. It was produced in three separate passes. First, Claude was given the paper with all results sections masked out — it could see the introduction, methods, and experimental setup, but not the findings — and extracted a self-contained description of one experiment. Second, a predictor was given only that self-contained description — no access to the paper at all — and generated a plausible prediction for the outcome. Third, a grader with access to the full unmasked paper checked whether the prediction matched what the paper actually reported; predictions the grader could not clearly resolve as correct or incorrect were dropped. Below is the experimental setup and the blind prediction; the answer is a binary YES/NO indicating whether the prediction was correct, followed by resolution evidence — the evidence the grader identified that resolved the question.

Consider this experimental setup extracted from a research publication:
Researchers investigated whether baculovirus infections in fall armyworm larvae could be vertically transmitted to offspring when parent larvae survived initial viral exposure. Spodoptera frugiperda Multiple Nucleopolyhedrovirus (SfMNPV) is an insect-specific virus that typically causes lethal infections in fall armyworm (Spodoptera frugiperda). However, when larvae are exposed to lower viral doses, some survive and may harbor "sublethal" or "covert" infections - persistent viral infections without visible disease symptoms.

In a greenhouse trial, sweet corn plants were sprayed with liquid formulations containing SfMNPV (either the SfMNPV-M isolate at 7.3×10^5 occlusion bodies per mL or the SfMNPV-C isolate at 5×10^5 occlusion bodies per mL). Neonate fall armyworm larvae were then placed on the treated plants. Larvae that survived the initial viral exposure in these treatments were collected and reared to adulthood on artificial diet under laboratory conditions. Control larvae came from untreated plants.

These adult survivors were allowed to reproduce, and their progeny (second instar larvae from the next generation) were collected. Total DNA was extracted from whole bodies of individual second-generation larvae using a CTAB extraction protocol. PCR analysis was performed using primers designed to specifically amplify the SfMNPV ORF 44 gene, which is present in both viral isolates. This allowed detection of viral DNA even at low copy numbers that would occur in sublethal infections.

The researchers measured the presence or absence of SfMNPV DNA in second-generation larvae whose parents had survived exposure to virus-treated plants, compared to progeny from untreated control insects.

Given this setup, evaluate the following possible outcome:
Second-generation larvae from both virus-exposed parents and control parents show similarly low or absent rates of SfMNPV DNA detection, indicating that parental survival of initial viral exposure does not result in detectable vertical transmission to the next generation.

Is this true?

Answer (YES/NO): NO